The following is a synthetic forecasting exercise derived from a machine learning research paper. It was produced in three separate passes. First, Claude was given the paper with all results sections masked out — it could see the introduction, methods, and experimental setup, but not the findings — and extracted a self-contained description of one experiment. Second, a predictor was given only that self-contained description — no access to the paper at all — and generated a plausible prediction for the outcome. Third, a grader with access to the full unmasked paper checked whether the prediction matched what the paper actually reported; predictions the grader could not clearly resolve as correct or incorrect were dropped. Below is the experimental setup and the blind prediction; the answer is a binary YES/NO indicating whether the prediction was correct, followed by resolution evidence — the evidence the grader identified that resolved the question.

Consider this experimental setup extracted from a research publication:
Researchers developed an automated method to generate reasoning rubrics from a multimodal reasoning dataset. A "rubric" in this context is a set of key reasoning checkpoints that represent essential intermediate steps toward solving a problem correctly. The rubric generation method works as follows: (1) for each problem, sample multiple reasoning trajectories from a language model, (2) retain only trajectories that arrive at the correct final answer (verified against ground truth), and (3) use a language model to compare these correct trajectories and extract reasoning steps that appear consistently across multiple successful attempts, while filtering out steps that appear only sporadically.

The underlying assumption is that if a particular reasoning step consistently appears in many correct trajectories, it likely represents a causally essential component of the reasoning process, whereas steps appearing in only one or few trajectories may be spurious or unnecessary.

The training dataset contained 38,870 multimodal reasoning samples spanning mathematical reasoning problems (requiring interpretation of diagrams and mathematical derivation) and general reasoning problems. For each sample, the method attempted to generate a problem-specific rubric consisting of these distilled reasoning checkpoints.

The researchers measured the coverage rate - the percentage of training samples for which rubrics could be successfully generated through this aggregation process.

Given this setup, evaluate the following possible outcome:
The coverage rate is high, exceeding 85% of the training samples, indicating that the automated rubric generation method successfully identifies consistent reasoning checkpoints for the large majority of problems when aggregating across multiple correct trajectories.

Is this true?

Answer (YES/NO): NO